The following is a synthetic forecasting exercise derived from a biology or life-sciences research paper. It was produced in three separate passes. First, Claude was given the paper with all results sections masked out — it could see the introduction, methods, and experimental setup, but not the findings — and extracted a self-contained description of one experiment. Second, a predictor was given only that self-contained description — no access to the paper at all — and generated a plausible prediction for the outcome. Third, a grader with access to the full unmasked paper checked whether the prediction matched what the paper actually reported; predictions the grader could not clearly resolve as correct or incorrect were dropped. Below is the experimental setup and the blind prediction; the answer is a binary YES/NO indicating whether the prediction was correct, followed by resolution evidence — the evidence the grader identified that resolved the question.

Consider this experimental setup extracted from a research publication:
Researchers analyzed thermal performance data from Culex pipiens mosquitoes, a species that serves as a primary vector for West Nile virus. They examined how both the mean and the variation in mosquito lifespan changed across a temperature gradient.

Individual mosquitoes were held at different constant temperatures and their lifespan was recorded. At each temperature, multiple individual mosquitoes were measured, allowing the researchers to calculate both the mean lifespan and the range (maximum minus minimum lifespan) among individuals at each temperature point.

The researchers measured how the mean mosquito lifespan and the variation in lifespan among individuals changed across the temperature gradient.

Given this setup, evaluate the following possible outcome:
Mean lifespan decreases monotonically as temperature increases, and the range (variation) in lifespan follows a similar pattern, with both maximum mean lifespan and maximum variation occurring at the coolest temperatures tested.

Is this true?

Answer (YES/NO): YES